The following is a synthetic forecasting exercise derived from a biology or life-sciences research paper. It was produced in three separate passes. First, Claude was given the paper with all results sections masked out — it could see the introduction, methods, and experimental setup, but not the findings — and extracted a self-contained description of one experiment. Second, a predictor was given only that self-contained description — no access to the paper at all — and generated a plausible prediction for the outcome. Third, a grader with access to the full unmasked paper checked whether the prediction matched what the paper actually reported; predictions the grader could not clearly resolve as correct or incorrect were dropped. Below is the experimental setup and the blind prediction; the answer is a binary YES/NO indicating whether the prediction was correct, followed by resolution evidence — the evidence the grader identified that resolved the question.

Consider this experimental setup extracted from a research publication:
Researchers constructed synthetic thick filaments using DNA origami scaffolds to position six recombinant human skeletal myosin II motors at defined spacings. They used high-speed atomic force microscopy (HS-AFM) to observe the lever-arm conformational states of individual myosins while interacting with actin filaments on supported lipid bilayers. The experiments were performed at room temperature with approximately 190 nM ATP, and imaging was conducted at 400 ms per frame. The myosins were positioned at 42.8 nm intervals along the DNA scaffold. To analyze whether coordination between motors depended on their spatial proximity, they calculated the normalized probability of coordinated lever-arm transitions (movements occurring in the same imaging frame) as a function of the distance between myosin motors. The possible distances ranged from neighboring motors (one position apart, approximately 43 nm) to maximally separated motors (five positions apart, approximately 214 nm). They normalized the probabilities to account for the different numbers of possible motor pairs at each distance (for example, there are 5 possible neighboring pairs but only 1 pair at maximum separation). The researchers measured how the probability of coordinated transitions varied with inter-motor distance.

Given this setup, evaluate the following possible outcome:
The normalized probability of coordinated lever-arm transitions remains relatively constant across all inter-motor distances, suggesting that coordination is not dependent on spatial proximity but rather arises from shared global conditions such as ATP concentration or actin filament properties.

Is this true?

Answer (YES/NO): NO